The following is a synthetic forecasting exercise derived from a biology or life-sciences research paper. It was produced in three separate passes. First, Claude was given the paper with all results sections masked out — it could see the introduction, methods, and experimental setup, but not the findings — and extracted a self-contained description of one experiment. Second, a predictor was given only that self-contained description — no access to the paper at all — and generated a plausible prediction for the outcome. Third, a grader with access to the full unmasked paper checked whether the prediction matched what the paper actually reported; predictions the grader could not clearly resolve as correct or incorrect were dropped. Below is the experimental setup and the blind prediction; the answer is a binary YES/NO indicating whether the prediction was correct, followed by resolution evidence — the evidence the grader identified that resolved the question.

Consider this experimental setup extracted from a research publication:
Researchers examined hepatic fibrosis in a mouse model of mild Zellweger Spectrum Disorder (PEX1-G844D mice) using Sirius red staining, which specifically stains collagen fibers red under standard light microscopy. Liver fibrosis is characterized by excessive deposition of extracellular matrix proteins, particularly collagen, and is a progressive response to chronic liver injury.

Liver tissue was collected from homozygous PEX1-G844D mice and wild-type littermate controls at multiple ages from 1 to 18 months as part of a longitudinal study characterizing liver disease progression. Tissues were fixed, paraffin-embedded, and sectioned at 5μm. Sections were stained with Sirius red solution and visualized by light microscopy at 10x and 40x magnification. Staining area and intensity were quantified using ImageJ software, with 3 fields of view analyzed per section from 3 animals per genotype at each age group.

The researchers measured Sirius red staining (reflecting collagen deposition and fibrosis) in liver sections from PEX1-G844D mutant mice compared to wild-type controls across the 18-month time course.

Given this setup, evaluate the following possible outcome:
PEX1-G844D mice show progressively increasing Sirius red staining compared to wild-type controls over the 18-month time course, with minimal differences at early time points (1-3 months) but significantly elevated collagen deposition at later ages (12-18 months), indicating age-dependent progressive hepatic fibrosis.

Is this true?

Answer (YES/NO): NO